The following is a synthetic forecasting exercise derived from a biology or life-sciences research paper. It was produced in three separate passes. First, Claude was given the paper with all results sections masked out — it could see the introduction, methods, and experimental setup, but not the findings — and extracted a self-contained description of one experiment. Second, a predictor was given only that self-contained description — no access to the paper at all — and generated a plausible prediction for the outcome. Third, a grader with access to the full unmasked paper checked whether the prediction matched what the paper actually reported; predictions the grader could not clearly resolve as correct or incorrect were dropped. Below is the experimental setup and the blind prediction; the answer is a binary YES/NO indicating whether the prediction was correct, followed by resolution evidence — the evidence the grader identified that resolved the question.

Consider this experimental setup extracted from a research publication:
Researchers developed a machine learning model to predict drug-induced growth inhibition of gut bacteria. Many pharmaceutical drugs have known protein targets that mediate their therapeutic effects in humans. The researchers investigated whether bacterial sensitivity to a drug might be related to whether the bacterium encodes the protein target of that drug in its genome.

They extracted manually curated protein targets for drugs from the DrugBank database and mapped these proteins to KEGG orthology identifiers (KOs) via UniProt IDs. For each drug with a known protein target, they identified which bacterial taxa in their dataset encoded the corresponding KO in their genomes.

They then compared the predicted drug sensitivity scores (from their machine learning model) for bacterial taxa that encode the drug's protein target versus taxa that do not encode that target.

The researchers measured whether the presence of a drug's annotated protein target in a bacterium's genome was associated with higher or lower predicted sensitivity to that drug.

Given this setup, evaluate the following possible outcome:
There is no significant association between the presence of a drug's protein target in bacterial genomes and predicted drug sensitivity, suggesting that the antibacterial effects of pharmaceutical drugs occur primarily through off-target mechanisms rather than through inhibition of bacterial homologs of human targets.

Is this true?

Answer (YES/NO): NO